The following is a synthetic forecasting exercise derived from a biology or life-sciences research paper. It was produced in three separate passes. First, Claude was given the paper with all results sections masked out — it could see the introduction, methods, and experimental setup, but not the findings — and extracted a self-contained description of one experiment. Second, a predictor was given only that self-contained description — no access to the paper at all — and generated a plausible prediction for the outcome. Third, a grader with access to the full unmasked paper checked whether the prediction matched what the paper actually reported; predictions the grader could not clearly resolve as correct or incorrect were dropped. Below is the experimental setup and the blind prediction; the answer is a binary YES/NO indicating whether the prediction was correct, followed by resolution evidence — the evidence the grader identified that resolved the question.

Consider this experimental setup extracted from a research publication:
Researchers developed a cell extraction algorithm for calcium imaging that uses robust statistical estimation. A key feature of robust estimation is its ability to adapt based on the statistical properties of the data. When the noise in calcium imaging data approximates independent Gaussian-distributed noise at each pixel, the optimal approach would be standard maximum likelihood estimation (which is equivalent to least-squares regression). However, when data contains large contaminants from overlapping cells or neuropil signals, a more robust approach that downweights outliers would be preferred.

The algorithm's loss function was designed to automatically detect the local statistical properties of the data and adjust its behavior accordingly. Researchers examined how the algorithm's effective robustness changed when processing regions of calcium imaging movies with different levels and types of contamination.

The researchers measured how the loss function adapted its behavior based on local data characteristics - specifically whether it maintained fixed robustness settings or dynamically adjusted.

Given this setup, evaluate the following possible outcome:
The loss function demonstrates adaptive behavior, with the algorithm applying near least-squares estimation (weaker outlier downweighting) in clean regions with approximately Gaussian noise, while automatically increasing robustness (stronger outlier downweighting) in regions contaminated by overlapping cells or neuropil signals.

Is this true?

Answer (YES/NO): YES